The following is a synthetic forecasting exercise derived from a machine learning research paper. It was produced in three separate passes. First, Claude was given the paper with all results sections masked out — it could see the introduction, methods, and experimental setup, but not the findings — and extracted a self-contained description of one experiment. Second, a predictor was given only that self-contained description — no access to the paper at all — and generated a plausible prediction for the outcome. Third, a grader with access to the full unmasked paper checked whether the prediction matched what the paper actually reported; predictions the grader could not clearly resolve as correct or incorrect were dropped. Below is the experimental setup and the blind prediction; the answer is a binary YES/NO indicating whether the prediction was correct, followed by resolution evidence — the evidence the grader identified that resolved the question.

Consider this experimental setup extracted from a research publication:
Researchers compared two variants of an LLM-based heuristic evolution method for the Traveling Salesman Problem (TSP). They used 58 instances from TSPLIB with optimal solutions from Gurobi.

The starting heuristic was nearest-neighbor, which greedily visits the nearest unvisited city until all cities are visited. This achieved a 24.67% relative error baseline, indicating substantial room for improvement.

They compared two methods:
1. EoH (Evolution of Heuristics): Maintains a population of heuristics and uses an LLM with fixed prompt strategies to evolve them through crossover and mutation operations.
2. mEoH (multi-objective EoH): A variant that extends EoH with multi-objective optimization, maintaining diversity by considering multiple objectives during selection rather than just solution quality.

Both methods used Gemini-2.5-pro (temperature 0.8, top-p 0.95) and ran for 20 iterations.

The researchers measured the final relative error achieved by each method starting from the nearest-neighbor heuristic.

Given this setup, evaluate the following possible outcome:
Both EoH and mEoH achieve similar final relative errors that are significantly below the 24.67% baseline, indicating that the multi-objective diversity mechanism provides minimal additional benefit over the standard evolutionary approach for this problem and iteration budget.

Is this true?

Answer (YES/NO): NO